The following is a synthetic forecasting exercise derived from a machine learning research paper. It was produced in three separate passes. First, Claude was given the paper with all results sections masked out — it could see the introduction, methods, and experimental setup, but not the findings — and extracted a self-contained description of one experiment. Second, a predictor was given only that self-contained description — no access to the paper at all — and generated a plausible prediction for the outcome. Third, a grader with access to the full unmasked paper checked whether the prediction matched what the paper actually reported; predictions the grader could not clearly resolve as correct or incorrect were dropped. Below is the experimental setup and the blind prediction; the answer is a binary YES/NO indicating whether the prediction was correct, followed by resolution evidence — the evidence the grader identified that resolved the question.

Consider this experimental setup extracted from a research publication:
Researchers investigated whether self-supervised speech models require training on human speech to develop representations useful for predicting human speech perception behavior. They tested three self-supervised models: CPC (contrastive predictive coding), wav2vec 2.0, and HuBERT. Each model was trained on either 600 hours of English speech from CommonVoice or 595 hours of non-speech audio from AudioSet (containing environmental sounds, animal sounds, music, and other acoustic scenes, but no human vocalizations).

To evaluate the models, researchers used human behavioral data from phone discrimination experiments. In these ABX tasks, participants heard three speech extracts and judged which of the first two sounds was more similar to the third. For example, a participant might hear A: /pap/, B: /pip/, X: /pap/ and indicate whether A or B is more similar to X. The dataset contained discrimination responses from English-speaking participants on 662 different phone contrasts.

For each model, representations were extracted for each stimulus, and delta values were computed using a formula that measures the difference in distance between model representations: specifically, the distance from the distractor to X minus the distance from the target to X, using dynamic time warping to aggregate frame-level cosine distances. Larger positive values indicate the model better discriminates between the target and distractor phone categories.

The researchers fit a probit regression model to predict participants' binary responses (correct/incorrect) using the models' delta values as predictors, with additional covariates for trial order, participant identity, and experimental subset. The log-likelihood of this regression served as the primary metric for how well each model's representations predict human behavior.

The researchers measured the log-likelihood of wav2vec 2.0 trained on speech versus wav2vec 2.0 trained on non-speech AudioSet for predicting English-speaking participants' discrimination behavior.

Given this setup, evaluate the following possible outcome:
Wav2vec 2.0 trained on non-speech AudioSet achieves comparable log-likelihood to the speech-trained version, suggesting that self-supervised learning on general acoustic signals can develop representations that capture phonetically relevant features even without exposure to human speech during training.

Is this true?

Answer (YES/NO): NO